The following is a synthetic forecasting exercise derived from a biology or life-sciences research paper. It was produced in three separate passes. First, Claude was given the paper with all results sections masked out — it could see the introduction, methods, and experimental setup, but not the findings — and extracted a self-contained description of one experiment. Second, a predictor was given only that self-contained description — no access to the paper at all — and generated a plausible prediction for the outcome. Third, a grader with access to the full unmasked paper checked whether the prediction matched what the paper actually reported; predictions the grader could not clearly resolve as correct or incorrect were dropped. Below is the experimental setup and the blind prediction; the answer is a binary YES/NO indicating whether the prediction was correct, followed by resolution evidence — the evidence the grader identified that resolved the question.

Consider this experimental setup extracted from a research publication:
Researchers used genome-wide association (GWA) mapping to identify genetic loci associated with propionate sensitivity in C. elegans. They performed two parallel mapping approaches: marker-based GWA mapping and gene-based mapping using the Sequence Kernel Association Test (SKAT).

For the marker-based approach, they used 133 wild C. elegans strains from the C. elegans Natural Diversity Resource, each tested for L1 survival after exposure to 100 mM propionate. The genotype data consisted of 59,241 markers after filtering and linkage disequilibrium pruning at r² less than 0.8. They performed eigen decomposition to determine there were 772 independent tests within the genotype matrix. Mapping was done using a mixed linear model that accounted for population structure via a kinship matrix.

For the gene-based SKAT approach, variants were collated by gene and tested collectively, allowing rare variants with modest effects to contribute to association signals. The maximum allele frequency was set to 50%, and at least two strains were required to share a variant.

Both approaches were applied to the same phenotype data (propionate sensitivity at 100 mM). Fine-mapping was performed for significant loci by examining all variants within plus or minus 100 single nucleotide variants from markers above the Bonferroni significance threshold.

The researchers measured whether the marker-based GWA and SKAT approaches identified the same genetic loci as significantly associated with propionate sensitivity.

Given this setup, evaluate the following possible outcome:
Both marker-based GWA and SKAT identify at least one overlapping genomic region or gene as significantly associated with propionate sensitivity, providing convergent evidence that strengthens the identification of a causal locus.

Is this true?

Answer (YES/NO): YES